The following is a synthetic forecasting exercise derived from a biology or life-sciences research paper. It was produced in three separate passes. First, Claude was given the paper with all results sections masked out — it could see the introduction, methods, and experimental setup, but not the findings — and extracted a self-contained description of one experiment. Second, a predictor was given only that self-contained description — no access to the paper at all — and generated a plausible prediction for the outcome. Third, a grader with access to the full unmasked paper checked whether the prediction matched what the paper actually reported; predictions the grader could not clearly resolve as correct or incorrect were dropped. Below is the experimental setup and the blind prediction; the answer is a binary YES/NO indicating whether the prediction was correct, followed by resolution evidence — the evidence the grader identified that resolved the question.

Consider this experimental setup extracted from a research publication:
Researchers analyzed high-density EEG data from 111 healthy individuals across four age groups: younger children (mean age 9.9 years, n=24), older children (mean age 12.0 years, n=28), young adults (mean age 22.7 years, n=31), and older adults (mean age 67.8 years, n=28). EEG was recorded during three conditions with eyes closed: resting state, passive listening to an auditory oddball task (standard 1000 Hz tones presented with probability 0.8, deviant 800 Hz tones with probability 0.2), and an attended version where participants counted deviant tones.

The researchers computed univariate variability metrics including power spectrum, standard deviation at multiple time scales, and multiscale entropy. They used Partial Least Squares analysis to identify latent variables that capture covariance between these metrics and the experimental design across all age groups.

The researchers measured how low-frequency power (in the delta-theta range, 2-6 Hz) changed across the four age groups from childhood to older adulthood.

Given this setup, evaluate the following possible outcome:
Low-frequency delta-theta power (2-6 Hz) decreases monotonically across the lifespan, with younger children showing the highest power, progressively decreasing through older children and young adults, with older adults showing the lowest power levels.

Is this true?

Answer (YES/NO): YES